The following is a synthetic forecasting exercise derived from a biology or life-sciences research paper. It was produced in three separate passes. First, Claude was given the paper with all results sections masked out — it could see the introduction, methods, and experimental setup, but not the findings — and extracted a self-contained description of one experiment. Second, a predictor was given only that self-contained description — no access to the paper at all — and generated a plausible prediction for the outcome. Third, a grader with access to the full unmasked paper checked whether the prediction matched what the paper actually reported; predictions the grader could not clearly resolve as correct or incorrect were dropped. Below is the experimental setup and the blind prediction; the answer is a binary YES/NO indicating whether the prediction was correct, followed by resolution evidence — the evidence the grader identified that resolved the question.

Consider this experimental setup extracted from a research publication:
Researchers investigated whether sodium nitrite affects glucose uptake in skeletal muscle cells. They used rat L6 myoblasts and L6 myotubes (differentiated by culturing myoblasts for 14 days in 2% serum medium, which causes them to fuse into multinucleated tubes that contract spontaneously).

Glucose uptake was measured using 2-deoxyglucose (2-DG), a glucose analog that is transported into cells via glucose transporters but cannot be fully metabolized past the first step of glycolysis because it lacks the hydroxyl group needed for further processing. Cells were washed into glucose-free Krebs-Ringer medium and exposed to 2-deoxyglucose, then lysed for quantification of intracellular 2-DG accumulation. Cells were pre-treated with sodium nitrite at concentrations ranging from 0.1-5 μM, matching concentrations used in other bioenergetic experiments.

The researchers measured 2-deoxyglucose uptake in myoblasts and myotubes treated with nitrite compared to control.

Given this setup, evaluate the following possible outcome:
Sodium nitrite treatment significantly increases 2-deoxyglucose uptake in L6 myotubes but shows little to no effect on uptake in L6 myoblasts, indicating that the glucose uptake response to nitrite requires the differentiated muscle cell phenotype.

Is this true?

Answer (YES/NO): NO